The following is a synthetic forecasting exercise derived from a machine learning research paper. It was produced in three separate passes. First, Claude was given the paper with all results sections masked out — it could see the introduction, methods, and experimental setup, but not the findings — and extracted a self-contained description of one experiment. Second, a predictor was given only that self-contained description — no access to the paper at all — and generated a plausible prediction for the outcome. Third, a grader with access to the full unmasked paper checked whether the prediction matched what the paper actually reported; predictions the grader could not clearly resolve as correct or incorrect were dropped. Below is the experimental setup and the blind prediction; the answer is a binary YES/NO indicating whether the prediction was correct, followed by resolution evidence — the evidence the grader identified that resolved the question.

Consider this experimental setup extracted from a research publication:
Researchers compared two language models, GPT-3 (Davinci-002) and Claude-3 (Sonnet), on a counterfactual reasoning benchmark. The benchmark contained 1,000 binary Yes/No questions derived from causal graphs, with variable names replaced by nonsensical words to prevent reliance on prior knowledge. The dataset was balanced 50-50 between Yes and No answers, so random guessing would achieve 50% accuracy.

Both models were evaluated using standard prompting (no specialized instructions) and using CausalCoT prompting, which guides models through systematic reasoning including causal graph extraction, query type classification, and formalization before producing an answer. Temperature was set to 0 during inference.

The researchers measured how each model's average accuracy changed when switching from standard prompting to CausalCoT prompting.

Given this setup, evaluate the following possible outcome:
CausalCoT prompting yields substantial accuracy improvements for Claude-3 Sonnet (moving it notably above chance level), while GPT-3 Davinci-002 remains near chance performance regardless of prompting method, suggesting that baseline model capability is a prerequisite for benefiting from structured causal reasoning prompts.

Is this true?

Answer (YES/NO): NO